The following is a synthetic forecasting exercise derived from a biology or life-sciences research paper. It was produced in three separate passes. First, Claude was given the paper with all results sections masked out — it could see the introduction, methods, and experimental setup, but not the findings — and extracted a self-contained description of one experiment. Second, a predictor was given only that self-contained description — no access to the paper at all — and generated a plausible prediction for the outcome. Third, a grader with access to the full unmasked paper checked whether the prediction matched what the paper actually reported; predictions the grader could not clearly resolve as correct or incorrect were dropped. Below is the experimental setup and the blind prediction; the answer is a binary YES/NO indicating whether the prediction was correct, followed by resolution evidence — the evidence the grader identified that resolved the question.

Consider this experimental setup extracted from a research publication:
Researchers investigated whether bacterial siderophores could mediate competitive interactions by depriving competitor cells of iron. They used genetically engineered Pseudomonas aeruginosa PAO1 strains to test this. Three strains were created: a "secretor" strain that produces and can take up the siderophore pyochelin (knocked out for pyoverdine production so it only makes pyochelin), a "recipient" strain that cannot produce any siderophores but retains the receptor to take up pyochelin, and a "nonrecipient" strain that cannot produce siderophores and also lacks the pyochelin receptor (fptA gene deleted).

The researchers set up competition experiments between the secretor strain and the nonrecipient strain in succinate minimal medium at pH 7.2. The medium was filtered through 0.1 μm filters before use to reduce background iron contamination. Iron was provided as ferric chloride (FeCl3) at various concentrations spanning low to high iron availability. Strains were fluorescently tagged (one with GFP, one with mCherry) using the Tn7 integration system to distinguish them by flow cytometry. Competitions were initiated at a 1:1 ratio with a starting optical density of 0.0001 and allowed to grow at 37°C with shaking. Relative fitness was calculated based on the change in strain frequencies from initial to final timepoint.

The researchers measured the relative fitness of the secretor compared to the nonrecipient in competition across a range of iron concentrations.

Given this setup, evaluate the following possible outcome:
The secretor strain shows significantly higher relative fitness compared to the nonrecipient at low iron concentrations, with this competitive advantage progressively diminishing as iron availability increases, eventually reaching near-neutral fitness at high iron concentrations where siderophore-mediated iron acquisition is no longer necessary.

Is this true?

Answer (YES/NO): NO